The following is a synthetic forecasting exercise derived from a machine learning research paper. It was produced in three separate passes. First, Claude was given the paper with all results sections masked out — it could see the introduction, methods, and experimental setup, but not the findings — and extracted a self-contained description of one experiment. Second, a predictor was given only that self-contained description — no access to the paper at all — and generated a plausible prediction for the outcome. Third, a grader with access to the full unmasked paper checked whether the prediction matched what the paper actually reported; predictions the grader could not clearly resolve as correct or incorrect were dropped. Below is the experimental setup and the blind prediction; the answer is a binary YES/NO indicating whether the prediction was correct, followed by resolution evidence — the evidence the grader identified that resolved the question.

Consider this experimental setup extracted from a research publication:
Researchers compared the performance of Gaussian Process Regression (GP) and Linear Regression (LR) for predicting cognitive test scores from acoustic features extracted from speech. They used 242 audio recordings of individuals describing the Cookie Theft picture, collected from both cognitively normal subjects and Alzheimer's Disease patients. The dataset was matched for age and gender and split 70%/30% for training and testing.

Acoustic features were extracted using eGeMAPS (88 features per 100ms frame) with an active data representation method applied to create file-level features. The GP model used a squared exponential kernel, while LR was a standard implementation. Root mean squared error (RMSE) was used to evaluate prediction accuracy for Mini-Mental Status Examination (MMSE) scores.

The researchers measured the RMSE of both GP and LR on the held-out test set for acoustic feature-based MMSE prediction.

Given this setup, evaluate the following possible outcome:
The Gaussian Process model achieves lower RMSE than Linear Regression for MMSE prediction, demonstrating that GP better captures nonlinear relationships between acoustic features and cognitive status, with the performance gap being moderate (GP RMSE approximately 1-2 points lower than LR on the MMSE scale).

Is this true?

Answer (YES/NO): NO